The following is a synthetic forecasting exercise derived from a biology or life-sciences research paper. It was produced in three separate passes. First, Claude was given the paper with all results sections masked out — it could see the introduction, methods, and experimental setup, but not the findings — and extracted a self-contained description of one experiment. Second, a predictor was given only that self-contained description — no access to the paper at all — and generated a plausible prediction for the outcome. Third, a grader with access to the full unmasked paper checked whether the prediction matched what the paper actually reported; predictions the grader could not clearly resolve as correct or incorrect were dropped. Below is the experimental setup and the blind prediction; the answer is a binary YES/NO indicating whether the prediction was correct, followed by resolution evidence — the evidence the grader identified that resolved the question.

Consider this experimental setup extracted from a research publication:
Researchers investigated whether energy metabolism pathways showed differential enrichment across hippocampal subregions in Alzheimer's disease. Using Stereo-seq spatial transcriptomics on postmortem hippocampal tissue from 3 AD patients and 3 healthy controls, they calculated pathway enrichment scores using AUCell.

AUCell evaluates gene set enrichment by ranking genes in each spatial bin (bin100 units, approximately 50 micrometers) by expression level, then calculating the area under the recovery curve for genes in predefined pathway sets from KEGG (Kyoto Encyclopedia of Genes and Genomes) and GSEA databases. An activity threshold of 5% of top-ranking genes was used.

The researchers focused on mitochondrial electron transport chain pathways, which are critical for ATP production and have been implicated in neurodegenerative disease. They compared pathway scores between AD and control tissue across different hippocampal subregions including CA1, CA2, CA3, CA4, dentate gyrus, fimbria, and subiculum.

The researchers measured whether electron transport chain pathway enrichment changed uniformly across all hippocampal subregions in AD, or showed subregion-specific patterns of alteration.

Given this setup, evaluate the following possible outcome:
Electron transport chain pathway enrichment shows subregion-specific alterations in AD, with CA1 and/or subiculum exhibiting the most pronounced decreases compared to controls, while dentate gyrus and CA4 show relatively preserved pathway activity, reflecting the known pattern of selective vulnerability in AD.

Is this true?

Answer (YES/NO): NO